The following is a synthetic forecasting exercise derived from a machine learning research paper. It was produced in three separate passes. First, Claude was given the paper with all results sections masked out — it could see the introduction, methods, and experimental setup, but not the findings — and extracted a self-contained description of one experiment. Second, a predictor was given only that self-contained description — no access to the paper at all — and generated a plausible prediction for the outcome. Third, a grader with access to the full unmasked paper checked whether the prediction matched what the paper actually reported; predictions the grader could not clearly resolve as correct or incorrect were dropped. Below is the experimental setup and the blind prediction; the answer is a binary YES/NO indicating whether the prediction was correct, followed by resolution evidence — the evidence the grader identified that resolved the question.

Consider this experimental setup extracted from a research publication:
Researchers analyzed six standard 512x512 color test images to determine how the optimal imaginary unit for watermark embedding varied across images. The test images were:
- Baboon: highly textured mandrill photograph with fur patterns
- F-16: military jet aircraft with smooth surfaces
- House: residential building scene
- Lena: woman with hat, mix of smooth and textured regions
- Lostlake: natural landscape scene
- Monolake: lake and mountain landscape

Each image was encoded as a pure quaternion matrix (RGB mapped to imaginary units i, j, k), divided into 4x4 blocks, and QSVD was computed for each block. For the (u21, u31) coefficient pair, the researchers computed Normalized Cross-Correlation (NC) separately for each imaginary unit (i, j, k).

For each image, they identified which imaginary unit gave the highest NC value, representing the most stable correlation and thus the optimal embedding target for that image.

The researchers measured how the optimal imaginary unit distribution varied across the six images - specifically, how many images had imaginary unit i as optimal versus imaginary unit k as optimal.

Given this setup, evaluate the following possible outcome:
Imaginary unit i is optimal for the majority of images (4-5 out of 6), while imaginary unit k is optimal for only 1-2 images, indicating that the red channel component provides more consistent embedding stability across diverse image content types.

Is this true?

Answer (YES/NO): NO